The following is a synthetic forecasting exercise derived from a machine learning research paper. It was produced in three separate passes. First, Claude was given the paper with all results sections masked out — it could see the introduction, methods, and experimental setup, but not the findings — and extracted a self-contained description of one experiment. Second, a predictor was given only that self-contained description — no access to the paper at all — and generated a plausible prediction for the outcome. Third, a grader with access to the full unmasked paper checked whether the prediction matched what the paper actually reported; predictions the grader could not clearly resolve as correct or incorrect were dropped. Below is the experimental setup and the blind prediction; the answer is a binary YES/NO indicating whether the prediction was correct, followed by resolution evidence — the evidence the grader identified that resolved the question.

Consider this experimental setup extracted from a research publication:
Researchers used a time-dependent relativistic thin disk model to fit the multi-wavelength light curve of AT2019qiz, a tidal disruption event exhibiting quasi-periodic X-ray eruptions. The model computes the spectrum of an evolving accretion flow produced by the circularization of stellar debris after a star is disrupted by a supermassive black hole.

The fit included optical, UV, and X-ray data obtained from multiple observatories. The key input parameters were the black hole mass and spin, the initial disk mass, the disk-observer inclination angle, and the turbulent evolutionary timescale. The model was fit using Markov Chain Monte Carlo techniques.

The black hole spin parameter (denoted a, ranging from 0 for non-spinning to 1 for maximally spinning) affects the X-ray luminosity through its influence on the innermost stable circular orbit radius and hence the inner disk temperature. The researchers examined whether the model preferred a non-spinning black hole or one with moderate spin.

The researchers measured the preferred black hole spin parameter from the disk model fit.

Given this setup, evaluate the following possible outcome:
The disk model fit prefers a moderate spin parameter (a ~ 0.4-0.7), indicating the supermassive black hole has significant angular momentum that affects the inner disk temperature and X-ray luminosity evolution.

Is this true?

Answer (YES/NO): YES